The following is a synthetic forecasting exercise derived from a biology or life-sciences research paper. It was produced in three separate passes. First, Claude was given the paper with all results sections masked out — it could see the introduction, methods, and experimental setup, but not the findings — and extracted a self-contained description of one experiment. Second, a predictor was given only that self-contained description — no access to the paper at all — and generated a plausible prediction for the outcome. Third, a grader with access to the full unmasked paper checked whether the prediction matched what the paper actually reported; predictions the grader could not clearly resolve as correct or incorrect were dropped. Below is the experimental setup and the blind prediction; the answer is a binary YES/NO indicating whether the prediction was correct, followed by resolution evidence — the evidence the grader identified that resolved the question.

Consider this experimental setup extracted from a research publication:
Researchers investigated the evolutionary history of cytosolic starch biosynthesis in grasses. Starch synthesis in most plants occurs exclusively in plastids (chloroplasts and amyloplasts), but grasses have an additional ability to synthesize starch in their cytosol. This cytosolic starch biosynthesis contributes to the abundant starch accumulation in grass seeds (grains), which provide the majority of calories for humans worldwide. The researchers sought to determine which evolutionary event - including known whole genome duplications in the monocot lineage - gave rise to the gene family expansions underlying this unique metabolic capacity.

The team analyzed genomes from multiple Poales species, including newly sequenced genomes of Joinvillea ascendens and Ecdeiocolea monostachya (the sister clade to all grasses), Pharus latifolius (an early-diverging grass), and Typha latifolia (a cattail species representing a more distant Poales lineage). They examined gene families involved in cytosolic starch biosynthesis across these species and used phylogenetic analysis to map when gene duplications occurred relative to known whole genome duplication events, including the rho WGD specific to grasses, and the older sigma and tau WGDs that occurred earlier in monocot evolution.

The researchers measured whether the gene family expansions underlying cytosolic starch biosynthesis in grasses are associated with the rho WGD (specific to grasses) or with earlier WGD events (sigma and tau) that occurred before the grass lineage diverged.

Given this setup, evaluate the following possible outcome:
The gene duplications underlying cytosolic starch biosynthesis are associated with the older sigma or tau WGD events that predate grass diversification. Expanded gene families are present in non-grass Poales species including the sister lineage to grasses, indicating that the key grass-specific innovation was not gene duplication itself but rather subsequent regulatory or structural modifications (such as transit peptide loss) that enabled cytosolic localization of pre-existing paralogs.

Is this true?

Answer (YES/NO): NO